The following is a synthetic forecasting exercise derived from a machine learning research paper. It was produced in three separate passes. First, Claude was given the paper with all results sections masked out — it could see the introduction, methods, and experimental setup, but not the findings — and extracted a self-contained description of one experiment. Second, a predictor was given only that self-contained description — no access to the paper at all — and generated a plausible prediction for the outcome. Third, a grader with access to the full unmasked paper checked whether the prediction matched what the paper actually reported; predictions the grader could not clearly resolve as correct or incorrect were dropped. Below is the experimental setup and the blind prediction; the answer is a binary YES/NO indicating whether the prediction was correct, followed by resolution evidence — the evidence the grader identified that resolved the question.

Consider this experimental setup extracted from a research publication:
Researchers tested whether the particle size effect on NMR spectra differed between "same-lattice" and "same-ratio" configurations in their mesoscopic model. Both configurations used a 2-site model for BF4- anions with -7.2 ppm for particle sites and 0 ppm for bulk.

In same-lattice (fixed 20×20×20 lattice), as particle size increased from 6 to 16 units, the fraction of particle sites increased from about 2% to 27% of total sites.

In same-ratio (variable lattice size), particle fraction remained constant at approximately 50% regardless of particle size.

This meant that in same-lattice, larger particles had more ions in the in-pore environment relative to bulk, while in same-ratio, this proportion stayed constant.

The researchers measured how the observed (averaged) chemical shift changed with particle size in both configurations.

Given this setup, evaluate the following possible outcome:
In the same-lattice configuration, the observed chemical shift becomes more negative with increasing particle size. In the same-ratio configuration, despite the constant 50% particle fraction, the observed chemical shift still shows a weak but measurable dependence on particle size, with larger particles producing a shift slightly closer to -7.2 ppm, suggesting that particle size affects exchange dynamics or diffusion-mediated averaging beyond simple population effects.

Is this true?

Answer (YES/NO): NO